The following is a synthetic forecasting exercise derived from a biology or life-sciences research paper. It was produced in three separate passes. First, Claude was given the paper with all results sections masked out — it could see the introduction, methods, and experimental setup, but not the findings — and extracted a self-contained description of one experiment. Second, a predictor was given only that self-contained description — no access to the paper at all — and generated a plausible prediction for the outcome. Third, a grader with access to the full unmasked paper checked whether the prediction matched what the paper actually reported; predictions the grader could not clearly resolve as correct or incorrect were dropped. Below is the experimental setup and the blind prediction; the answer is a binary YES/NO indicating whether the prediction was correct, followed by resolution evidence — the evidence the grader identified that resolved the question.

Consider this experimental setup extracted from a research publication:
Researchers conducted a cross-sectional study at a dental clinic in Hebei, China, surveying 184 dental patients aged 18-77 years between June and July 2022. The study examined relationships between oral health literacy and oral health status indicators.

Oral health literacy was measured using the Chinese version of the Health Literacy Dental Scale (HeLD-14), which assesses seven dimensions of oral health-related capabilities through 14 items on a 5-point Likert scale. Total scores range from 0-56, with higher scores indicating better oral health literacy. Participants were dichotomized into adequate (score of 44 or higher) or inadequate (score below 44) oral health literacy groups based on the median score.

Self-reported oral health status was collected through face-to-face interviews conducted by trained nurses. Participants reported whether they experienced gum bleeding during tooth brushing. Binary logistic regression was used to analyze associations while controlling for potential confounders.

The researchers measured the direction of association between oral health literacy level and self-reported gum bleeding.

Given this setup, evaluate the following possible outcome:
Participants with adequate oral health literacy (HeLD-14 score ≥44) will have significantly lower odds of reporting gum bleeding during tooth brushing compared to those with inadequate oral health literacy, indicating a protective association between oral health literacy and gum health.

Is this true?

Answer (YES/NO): YES